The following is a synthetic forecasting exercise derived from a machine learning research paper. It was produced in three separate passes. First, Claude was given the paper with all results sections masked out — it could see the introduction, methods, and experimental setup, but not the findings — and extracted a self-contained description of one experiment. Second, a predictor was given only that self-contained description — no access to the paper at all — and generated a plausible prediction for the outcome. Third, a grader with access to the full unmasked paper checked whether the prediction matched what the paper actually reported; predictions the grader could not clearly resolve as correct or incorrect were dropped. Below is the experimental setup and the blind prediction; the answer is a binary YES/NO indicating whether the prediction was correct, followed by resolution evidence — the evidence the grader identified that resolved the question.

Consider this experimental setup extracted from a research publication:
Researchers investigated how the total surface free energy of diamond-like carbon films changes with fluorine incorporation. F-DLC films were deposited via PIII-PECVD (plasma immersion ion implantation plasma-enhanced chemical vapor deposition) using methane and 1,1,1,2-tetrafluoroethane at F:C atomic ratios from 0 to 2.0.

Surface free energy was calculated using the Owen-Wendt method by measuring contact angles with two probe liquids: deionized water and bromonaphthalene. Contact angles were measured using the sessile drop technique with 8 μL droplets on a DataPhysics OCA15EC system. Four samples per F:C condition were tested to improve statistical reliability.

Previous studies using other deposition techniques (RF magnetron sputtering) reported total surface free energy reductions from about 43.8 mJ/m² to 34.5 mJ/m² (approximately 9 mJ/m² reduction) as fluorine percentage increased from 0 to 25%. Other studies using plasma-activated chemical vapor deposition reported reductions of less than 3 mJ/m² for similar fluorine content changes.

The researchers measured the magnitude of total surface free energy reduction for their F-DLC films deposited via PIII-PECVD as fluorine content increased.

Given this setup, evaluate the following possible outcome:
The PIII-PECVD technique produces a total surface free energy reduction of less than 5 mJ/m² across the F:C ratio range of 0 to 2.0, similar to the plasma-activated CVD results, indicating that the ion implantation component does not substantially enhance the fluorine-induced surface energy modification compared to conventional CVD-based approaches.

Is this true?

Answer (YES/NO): NO